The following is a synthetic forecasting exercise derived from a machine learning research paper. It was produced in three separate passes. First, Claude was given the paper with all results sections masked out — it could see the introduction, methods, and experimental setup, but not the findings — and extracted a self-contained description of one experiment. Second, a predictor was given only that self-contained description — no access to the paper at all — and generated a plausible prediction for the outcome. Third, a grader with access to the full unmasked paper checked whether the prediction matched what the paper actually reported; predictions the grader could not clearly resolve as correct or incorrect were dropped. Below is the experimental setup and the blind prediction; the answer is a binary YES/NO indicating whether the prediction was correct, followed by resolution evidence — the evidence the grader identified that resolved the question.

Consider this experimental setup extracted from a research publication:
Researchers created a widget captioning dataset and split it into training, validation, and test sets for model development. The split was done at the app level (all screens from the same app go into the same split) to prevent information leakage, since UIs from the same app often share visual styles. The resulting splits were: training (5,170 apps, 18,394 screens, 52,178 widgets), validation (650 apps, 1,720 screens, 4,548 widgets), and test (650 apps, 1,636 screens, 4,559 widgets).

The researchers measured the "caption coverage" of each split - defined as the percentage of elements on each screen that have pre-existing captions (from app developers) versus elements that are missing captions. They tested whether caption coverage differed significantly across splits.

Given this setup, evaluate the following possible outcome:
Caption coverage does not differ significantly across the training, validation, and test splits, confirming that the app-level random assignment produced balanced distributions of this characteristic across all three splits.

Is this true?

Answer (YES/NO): YES